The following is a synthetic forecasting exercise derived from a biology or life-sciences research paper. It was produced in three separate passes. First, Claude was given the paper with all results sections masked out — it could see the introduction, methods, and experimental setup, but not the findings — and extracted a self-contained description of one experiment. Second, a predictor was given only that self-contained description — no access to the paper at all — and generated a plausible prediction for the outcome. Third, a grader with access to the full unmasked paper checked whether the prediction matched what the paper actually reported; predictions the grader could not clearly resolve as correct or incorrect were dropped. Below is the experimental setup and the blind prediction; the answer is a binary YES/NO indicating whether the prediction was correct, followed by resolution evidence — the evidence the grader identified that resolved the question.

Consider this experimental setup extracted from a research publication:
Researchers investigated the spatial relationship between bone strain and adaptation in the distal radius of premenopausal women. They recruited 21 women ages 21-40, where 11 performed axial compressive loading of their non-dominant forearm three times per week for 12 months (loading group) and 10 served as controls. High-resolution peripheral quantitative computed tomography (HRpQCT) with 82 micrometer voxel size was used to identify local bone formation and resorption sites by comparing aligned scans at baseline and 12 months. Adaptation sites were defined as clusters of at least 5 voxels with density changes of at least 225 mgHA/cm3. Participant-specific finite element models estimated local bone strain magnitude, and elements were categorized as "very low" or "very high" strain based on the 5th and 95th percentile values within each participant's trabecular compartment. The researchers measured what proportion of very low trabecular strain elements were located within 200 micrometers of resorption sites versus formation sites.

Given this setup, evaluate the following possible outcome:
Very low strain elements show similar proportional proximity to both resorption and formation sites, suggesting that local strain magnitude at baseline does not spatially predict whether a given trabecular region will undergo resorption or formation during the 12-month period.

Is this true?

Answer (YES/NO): NO